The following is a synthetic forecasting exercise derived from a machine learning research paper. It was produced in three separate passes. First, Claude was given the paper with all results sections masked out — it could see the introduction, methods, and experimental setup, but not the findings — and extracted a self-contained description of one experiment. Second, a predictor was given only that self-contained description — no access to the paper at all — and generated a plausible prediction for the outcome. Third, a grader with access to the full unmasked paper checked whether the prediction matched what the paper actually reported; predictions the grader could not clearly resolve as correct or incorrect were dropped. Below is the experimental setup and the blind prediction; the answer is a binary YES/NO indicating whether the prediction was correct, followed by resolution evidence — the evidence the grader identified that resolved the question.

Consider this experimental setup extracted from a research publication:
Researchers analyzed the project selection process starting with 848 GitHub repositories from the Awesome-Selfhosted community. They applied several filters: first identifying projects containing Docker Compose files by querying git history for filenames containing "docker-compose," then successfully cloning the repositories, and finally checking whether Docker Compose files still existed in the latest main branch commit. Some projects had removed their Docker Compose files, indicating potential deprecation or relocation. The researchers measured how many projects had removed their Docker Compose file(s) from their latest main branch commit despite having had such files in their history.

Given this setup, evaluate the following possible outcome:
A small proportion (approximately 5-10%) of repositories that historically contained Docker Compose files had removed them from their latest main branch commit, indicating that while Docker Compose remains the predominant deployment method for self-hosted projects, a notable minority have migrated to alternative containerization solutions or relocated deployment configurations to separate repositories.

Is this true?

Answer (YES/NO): NO